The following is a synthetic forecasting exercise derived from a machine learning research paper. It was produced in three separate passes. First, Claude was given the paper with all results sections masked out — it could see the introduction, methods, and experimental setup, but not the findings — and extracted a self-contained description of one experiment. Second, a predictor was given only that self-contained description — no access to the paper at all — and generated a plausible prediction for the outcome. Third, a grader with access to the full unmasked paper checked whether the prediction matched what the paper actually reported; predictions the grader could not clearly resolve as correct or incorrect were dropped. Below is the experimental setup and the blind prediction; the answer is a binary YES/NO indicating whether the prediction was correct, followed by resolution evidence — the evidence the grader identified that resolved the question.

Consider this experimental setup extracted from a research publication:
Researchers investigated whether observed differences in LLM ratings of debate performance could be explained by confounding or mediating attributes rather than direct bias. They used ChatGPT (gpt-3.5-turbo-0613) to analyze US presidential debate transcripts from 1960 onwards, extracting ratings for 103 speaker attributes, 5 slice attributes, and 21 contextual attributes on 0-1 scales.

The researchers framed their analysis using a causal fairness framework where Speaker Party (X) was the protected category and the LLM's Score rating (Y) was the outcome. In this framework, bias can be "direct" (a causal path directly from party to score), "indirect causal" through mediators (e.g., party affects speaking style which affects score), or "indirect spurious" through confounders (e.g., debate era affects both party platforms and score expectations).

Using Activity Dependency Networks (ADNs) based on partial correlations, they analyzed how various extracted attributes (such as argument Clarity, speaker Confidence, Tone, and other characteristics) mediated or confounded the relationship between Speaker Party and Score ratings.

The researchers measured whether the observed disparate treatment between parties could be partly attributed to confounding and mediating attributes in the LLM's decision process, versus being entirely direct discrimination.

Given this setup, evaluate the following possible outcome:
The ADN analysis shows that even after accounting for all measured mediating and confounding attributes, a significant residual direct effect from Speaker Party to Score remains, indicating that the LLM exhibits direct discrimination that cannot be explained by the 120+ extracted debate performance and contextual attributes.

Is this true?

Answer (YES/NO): NO